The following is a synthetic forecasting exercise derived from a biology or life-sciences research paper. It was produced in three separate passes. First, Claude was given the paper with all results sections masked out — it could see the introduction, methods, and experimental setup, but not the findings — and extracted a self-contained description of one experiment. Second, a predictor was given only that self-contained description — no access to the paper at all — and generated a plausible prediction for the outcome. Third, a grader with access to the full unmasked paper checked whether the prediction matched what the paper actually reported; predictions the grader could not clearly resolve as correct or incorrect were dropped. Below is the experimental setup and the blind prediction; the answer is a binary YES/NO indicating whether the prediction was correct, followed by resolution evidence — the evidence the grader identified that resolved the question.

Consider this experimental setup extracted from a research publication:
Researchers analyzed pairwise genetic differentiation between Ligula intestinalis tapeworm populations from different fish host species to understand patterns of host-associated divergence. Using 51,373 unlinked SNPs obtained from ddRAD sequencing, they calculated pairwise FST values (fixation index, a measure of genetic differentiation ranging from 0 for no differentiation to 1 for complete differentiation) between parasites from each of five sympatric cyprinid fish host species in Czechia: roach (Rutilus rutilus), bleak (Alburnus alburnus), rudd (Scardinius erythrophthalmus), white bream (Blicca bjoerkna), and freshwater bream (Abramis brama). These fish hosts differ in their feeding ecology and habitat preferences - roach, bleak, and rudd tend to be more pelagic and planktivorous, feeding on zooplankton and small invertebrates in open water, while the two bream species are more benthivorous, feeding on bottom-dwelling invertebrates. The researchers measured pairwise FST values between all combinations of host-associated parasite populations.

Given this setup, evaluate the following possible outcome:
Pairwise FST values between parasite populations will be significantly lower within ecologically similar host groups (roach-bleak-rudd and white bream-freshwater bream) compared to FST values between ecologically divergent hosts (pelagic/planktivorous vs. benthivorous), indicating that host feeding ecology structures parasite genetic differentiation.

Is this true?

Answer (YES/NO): YES